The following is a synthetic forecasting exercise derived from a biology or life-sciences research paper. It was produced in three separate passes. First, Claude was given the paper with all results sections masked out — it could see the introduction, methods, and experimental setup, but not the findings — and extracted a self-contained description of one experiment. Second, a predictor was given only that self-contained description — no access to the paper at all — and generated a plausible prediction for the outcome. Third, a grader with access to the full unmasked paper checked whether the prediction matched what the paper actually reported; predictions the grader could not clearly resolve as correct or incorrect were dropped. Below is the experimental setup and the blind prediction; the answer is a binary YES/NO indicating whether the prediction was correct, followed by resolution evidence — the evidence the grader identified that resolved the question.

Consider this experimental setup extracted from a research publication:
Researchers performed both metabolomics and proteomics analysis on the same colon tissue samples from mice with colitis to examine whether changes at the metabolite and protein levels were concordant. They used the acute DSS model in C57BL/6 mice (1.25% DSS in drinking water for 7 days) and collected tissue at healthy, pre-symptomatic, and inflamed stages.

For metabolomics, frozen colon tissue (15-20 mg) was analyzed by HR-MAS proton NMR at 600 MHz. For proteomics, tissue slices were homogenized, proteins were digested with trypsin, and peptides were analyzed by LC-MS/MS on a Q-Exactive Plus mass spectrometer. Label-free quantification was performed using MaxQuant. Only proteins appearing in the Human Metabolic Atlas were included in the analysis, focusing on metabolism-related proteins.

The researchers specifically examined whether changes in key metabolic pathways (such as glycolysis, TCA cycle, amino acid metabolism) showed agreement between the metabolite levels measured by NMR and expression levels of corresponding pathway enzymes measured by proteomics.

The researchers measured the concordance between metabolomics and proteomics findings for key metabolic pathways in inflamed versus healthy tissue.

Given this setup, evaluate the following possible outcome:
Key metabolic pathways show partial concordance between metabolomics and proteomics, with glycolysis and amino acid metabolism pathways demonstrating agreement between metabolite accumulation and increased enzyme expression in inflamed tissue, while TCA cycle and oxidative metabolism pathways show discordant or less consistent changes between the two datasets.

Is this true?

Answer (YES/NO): NO